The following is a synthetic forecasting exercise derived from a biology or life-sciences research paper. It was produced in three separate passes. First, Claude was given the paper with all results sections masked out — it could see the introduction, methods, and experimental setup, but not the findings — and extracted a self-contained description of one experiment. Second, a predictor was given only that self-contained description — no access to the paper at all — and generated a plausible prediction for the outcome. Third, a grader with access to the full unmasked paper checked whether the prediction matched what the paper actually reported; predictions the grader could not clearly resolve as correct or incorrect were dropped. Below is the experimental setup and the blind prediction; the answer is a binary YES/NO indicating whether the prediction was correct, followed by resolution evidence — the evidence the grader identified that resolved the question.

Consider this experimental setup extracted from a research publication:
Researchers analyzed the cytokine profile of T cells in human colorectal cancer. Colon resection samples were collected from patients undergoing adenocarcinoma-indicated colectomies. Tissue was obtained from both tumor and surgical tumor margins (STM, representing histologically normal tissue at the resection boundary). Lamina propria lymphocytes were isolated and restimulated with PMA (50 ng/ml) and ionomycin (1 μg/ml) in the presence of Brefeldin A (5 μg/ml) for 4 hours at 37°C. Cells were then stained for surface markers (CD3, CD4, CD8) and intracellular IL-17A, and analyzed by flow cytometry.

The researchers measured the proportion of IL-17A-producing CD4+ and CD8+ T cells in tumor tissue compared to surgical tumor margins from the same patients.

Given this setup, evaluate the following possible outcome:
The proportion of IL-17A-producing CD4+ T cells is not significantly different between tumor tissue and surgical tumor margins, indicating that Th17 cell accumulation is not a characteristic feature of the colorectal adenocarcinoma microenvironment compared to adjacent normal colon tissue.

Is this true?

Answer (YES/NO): NO